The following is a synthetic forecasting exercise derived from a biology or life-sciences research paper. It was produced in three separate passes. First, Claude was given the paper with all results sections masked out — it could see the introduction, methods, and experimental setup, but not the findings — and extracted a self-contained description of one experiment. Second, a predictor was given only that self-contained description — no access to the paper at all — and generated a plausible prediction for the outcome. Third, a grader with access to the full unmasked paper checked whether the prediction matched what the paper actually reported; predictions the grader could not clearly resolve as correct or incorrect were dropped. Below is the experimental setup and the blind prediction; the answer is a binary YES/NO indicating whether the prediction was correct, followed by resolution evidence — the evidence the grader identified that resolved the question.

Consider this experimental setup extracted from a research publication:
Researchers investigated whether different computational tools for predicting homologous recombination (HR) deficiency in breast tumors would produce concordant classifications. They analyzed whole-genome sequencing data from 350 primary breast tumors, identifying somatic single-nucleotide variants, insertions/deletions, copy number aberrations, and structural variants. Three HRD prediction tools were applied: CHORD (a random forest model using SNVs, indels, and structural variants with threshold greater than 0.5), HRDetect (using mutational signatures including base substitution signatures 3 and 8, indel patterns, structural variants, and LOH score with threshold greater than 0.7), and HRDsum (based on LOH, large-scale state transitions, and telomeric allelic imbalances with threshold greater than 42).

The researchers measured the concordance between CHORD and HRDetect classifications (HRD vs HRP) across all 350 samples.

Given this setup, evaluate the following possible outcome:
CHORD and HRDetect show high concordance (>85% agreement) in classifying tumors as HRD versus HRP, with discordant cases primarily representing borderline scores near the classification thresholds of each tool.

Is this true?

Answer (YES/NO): NO